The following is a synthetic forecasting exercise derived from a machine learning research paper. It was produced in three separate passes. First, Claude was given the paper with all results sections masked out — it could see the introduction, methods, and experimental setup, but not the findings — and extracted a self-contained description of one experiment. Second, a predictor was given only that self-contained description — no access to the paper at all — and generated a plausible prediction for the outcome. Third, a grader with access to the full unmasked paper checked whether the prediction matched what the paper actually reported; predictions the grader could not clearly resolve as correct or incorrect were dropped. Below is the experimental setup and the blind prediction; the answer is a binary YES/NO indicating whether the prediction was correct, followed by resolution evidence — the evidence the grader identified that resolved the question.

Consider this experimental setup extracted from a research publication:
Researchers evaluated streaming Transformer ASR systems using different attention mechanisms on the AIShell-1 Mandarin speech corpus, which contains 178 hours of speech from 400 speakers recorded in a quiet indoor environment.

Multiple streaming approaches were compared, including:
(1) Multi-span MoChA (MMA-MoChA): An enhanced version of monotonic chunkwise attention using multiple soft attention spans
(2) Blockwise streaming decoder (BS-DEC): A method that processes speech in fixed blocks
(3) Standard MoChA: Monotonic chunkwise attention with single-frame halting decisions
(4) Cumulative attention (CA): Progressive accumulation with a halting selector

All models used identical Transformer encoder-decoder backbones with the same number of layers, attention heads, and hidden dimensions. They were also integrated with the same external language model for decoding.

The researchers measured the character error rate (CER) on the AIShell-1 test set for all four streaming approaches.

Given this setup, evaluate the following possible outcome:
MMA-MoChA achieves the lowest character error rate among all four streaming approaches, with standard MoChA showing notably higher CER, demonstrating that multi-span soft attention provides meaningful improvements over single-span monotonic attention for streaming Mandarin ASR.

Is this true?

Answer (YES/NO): NO